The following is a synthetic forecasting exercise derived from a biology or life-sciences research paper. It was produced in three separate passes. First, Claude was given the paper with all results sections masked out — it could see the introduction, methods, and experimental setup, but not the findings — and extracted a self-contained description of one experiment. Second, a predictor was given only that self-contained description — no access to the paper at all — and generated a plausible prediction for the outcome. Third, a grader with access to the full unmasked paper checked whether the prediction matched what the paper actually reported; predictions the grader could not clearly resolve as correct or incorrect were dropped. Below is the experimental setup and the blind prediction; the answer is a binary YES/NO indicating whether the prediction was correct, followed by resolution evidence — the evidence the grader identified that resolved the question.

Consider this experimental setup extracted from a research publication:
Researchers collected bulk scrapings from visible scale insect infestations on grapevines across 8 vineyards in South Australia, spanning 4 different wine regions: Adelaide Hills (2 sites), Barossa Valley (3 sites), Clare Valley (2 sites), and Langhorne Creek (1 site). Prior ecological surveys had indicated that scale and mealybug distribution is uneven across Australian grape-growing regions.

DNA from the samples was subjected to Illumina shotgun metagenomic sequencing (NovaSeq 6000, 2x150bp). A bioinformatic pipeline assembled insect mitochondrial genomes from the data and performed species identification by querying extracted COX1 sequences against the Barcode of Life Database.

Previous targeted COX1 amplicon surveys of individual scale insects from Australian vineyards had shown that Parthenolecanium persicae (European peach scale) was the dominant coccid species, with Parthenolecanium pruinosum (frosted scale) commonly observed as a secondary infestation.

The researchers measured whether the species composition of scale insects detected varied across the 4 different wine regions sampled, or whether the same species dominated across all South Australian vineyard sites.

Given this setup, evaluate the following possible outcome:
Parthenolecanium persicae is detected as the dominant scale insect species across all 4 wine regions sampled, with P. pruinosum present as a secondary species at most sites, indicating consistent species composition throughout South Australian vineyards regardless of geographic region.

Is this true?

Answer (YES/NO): NO